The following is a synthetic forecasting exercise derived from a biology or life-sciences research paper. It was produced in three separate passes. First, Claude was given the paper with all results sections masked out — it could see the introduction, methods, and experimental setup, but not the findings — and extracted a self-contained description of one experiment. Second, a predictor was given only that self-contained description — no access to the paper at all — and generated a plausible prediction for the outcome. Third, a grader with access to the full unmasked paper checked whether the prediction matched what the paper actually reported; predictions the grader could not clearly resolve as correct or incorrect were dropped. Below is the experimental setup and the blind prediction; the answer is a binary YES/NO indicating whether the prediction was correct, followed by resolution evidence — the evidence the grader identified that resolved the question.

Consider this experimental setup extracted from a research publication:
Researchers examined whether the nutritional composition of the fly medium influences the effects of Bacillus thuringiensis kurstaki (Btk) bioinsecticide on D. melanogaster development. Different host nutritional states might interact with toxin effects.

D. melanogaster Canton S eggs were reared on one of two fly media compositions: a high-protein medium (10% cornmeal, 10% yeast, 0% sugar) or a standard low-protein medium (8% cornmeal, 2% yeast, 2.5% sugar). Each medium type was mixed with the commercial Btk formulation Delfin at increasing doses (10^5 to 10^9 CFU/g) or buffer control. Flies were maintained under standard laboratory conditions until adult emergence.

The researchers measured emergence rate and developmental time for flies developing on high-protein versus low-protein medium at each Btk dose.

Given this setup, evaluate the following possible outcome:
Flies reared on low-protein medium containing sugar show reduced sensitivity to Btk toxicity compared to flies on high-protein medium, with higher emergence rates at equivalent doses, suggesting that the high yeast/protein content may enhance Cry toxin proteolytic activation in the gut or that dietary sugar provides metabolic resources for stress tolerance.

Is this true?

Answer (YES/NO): NO